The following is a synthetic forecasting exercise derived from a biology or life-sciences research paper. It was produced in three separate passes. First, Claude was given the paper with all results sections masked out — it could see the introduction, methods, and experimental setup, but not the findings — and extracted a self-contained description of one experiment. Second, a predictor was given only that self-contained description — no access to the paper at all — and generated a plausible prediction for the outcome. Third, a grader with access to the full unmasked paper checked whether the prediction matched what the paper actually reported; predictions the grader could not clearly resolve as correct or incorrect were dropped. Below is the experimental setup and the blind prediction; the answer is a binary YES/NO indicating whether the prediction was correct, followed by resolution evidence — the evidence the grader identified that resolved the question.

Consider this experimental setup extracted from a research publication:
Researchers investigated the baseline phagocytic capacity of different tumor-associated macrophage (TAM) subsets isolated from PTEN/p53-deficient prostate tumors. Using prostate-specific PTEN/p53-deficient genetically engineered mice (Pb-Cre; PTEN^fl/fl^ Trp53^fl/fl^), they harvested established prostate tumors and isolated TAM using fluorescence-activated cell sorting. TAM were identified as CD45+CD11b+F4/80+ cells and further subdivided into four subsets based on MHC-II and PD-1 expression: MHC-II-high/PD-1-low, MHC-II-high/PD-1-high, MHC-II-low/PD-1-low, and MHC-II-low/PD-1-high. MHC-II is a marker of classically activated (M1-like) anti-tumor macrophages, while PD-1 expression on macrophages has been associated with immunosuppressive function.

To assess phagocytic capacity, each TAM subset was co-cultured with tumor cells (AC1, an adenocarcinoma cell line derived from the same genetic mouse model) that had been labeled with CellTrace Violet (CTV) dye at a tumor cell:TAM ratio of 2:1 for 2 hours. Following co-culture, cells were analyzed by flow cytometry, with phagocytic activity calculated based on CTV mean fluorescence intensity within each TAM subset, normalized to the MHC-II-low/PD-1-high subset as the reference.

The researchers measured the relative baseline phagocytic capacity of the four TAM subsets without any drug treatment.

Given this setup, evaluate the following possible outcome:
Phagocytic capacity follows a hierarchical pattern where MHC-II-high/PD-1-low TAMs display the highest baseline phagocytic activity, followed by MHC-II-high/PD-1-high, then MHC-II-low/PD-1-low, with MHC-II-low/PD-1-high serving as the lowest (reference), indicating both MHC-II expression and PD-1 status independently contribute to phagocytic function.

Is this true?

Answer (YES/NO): YES